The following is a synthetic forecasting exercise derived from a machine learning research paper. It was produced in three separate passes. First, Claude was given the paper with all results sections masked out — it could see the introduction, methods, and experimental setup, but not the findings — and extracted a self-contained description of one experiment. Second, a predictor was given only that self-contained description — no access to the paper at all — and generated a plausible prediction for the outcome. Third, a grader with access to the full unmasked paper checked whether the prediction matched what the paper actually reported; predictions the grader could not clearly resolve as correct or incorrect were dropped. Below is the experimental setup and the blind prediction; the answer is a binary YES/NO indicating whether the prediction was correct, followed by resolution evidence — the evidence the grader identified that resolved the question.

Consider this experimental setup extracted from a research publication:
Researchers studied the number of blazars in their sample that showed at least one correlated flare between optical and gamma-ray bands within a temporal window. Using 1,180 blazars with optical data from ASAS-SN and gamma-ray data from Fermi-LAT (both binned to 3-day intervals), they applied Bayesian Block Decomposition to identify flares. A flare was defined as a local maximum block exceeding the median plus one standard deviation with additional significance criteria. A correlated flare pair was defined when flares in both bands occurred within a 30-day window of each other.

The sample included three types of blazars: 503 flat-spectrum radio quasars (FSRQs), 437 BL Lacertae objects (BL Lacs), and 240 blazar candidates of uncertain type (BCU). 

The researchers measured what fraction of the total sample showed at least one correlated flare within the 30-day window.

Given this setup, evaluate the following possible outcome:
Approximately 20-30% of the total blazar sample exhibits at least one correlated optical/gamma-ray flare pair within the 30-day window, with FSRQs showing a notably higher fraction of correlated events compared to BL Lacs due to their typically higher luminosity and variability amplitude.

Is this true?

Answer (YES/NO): NO